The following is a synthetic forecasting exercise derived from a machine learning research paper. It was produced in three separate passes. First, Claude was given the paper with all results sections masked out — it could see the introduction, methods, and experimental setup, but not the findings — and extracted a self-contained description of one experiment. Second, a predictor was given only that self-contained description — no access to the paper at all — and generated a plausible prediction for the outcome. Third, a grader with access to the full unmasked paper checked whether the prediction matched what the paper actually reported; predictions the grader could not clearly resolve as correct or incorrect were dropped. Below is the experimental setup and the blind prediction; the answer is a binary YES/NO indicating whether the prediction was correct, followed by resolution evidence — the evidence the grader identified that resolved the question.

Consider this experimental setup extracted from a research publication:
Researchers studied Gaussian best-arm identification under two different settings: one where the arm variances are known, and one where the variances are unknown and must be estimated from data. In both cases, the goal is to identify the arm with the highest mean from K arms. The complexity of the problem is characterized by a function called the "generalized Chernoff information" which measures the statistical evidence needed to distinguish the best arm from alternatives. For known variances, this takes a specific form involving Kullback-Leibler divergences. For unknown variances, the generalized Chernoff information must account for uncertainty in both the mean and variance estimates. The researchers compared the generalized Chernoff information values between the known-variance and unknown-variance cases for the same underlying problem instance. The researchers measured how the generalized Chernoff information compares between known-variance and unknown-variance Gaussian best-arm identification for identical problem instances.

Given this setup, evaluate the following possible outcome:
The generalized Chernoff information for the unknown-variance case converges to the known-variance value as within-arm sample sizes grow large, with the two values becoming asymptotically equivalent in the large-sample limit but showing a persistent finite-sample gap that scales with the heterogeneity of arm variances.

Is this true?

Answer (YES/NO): NO